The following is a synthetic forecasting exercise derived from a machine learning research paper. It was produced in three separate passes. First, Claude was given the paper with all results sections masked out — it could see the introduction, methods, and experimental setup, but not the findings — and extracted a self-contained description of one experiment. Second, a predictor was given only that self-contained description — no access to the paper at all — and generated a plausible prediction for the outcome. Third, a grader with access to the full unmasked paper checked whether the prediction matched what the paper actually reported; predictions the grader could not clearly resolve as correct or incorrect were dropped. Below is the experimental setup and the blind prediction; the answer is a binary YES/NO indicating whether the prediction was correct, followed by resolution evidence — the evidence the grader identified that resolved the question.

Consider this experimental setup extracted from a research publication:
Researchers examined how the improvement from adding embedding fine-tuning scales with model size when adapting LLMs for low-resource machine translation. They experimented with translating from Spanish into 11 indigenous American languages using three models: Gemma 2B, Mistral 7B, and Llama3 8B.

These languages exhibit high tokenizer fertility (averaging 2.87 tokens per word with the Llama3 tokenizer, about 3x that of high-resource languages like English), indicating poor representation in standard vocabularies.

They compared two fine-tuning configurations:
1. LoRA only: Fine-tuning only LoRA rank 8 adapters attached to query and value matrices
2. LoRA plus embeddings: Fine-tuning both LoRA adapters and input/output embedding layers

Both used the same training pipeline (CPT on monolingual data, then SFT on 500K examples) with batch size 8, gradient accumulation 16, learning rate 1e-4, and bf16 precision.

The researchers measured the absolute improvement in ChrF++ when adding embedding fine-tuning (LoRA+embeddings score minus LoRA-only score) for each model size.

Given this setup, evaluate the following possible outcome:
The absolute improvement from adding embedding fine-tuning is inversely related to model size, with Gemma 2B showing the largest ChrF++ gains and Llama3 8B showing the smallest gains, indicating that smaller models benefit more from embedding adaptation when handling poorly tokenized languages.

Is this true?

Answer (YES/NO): NO